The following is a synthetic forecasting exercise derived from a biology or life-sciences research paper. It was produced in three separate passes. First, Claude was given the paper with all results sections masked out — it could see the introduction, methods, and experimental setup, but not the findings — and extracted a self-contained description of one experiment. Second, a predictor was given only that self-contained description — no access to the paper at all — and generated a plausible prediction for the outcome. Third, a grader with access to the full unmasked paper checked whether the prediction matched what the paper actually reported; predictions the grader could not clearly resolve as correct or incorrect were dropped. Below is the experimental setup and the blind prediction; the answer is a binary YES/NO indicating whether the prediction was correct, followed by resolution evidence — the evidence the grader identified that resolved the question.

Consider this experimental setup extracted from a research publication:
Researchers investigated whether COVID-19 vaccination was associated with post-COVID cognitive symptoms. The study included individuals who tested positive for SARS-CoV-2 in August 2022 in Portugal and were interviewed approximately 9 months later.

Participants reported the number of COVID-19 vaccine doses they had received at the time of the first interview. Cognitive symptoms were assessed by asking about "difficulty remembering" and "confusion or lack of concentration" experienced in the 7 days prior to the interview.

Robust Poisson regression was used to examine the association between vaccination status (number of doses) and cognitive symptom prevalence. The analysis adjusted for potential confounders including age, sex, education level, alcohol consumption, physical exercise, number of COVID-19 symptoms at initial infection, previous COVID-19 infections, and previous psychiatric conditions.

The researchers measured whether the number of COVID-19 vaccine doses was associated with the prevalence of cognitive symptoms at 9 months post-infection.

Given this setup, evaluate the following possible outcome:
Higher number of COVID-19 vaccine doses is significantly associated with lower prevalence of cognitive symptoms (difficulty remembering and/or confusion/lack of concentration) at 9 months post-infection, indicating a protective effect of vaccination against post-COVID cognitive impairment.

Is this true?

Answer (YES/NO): NO